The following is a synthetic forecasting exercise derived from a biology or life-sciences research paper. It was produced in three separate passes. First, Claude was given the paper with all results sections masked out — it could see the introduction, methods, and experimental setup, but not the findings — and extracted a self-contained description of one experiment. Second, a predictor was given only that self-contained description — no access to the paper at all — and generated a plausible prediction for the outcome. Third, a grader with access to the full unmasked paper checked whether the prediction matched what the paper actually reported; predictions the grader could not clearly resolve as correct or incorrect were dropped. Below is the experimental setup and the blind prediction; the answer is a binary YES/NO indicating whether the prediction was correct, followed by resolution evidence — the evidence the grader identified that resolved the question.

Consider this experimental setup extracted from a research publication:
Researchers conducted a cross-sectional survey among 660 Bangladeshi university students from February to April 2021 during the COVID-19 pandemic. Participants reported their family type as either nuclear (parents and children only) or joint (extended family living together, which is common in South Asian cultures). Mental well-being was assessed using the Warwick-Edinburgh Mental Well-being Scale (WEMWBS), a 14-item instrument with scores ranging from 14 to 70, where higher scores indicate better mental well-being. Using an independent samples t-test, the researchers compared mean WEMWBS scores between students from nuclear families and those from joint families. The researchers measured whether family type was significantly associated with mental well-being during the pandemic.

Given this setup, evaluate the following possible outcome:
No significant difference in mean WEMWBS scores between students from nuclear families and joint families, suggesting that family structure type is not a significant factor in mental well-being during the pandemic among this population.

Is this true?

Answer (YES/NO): NO